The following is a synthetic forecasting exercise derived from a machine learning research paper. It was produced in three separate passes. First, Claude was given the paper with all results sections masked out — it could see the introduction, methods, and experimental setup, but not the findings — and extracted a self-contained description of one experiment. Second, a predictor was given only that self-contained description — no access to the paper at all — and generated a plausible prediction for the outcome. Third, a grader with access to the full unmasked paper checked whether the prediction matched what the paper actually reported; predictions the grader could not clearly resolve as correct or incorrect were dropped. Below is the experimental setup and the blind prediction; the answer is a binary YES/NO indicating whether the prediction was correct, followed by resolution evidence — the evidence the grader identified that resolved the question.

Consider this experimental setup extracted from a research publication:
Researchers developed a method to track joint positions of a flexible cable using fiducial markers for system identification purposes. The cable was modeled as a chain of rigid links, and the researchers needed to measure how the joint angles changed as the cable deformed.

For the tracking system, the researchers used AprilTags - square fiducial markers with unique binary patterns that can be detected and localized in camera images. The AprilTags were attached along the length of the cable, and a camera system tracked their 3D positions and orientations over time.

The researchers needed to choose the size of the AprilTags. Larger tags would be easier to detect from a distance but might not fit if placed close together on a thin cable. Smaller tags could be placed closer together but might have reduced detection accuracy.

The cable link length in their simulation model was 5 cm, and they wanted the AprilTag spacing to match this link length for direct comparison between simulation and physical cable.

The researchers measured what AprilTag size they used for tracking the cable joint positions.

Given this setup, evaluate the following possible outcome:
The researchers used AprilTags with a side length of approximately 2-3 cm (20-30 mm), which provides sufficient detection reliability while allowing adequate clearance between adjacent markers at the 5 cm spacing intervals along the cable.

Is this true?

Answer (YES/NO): YES